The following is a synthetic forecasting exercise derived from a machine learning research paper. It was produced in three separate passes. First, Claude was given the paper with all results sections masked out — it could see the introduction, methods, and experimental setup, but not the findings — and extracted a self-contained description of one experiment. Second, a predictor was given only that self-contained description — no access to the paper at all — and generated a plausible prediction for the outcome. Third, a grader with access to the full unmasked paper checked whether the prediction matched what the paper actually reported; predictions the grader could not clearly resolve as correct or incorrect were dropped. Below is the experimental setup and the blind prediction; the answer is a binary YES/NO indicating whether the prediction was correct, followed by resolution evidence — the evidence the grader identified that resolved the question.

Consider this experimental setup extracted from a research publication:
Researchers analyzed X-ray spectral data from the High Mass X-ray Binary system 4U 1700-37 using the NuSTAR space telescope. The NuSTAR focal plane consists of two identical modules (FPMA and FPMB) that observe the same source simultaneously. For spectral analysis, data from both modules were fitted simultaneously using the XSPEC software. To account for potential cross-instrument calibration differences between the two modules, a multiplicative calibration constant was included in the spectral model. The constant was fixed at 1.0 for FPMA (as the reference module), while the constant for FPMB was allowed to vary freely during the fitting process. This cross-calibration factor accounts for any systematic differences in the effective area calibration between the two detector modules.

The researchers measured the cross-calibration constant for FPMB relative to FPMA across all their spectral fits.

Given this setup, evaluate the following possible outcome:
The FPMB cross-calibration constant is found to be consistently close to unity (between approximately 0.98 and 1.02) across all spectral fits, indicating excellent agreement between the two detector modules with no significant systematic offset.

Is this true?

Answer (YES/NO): NO